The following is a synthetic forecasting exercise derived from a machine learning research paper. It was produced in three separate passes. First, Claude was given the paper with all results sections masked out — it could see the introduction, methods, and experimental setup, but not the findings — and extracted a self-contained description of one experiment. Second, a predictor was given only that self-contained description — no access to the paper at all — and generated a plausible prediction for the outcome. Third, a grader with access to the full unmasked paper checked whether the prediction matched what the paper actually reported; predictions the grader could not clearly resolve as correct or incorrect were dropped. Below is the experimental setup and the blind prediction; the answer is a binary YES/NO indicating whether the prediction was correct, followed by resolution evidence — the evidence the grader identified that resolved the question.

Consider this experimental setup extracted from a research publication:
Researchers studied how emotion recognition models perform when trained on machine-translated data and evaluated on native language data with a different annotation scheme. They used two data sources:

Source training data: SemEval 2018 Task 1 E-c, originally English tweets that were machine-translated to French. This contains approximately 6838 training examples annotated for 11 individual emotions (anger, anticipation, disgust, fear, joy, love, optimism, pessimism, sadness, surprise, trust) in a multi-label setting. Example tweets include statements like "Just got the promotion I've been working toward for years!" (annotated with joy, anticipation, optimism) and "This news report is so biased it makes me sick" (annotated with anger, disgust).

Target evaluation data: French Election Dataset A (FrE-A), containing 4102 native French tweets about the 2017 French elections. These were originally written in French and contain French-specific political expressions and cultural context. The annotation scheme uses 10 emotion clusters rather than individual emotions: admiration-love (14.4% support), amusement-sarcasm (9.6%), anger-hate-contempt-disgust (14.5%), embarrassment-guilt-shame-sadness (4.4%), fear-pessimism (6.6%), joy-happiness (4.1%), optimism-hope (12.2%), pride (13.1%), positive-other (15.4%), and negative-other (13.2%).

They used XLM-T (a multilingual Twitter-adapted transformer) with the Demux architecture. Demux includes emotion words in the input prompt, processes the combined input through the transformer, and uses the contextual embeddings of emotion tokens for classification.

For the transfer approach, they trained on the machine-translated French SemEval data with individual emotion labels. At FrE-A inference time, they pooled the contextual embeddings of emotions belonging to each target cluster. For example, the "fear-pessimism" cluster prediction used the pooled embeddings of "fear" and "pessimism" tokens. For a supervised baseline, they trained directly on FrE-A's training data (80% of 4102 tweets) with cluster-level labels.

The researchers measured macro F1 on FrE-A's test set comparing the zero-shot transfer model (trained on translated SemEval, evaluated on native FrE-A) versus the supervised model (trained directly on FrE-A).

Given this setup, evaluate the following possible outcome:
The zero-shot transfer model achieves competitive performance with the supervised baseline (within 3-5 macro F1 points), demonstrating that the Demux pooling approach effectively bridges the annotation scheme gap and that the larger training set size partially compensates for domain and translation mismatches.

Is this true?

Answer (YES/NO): NO